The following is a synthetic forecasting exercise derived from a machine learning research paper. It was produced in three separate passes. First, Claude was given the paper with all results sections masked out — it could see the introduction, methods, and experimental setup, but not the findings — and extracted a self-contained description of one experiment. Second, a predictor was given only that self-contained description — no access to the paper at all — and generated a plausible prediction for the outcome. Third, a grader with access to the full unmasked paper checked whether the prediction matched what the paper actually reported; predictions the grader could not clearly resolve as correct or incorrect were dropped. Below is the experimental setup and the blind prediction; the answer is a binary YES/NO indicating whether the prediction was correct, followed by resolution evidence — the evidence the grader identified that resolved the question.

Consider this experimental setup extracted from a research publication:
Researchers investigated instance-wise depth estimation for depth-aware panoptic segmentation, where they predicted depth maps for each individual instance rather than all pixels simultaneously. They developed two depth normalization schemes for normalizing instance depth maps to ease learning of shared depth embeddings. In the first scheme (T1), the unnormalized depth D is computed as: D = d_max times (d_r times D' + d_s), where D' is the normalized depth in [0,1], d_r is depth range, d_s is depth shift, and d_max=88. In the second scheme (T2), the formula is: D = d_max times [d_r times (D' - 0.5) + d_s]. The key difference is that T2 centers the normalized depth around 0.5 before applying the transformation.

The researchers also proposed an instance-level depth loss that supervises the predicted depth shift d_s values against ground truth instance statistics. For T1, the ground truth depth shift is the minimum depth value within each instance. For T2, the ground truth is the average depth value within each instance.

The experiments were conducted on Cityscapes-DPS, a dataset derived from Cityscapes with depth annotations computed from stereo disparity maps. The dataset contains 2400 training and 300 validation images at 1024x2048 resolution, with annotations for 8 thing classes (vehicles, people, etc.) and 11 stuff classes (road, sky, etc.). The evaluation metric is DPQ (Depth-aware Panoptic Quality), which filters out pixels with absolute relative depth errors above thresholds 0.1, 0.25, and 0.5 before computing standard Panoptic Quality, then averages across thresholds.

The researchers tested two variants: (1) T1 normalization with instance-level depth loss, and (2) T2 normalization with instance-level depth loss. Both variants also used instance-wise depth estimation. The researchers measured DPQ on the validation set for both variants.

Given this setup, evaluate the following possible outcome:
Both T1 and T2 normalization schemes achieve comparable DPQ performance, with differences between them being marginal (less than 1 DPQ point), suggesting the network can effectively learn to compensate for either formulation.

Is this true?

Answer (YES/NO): NO